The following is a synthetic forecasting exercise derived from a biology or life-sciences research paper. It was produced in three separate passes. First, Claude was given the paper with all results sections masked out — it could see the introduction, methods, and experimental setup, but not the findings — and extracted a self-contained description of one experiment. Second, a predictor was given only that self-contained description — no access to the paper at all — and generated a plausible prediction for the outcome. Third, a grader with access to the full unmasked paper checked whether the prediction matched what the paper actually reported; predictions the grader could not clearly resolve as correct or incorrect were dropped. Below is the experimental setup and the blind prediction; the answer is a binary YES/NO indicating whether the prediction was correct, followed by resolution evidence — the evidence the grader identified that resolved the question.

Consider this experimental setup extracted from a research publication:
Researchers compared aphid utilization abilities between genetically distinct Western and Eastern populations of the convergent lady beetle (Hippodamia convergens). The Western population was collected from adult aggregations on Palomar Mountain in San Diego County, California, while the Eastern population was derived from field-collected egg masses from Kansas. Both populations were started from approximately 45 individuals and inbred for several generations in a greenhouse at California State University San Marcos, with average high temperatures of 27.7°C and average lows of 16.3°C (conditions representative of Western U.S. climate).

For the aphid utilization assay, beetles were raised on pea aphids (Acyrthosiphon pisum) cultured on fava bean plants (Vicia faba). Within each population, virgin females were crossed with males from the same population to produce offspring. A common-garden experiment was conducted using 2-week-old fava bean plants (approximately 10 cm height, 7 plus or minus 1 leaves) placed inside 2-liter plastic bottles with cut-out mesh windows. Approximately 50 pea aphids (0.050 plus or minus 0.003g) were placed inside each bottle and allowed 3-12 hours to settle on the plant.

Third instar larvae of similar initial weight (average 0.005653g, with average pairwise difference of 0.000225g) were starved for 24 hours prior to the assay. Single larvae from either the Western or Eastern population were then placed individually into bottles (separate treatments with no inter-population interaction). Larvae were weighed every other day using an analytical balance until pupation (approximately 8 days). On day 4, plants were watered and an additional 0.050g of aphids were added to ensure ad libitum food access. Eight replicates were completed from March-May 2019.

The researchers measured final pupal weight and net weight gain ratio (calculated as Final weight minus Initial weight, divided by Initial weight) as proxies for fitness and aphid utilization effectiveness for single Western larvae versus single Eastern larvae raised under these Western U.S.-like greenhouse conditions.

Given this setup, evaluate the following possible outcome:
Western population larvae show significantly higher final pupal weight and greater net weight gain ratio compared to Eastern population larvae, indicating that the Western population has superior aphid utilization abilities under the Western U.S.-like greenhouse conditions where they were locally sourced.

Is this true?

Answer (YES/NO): NO